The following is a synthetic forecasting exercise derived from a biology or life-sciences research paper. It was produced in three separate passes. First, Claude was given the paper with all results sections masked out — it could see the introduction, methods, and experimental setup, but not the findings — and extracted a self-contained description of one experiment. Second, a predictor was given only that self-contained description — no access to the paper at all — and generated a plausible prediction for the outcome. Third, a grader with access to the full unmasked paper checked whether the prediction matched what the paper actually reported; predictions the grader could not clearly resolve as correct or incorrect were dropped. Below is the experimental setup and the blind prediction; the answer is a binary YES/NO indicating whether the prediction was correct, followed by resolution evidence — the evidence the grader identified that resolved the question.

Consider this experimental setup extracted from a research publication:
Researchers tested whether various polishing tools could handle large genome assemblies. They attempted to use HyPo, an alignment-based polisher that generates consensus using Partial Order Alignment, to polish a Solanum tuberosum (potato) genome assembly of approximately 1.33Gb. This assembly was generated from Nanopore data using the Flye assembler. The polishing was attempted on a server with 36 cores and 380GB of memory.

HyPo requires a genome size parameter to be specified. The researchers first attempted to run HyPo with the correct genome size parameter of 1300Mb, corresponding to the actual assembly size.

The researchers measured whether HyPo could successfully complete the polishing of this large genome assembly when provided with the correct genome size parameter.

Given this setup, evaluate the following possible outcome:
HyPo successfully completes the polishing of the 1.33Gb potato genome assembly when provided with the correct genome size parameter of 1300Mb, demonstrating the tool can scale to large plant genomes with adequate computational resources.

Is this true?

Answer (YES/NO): NO